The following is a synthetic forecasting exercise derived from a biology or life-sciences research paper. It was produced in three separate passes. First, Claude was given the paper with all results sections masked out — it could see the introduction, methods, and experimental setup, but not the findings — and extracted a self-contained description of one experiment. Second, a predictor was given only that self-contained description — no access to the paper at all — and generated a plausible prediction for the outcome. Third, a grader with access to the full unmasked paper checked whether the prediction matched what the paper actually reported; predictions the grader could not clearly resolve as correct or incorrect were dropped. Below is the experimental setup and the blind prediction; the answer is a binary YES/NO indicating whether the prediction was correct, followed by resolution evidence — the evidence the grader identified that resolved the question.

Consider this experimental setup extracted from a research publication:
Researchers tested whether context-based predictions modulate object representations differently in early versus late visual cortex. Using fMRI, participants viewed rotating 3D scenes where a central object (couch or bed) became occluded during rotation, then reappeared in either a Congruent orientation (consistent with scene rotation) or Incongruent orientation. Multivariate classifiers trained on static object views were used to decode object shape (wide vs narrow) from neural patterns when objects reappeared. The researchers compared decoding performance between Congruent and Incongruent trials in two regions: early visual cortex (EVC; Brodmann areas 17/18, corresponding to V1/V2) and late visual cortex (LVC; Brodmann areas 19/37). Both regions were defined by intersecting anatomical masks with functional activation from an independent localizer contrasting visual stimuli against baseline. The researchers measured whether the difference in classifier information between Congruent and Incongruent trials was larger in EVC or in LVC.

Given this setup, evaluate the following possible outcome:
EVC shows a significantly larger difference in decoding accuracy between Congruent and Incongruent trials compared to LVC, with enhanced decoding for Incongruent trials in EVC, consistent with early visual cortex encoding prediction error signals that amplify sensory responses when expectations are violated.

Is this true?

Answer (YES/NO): NO